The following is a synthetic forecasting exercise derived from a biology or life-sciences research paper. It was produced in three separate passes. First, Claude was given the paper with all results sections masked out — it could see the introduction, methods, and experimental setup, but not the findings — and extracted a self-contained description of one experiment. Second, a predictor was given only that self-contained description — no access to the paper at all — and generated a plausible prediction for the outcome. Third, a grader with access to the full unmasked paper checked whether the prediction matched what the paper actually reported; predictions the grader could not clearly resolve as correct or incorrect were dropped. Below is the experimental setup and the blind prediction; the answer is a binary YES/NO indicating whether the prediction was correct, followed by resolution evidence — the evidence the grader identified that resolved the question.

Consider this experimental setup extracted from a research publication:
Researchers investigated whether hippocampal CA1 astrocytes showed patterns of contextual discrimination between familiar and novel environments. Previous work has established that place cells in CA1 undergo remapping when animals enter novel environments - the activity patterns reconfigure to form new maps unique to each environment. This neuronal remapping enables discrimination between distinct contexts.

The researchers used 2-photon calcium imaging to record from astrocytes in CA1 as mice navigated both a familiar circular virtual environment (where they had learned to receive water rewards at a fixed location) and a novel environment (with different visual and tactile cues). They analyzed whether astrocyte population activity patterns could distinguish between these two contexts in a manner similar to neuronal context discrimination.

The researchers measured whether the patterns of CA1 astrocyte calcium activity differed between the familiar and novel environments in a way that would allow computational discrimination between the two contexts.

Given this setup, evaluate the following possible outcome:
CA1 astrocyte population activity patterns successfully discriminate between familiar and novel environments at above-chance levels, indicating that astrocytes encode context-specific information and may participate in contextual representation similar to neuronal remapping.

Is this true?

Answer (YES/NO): YES